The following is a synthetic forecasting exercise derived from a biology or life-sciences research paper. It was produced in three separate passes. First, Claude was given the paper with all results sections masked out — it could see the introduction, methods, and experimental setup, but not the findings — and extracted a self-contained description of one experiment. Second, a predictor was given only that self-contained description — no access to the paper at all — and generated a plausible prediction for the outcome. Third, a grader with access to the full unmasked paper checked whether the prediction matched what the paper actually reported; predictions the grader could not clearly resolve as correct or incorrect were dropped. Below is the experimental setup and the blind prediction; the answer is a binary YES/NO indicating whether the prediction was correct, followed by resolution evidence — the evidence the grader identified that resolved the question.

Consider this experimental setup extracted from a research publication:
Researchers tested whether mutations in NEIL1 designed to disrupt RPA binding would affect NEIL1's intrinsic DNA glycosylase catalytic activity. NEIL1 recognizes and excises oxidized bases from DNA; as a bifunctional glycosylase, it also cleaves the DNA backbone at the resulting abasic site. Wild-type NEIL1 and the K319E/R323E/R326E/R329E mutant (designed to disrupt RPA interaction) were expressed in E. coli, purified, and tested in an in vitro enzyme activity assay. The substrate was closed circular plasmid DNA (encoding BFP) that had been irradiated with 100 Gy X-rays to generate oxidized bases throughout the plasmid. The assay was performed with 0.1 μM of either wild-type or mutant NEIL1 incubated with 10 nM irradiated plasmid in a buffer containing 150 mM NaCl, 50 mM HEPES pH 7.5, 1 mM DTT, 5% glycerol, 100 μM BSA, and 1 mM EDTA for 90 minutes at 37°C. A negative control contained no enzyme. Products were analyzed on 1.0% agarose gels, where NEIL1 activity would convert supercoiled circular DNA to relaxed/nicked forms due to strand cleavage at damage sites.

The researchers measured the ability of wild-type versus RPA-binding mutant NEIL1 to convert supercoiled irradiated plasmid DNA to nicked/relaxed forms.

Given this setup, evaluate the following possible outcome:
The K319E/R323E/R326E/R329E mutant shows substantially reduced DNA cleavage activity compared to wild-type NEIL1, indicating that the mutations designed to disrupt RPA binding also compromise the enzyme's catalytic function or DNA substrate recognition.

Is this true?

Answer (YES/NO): NO